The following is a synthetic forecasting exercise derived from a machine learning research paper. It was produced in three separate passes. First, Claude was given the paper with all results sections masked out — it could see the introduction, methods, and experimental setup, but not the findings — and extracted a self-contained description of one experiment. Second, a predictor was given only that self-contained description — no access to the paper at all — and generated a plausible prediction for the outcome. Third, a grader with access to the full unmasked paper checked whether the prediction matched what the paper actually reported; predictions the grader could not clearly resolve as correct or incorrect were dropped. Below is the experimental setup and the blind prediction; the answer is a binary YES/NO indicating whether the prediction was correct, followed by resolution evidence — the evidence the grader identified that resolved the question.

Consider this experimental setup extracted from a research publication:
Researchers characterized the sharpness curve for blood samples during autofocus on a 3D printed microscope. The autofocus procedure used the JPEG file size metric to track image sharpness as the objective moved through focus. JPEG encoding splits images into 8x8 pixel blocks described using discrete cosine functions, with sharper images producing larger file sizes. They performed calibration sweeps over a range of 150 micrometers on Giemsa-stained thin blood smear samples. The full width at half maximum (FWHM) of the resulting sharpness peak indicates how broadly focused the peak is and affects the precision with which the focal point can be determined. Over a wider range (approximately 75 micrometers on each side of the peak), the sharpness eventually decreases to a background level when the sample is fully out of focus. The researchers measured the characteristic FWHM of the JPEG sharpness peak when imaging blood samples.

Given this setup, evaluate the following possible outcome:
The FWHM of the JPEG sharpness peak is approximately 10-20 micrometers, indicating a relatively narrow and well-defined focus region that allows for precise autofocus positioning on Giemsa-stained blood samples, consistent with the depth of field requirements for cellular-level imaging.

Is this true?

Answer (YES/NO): NO